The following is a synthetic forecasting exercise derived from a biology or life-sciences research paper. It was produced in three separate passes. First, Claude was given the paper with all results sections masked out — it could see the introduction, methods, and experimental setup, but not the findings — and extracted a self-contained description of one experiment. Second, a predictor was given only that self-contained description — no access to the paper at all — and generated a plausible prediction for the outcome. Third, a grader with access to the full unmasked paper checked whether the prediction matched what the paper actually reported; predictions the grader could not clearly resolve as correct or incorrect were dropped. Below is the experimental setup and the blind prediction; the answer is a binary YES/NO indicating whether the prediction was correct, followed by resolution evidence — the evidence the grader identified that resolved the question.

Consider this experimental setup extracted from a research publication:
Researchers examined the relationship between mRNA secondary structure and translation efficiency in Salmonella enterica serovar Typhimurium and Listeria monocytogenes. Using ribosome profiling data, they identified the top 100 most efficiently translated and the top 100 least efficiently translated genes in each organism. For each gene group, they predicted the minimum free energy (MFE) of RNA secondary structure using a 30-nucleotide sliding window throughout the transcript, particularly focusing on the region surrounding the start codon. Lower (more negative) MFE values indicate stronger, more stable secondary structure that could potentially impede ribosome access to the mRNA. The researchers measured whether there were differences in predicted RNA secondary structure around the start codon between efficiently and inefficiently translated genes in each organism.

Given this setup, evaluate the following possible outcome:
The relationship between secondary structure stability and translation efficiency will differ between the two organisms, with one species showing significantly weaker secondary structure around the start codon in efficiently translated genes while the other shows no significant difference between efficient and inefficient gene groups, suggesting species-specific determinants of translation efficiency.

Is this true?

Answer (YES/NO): YES